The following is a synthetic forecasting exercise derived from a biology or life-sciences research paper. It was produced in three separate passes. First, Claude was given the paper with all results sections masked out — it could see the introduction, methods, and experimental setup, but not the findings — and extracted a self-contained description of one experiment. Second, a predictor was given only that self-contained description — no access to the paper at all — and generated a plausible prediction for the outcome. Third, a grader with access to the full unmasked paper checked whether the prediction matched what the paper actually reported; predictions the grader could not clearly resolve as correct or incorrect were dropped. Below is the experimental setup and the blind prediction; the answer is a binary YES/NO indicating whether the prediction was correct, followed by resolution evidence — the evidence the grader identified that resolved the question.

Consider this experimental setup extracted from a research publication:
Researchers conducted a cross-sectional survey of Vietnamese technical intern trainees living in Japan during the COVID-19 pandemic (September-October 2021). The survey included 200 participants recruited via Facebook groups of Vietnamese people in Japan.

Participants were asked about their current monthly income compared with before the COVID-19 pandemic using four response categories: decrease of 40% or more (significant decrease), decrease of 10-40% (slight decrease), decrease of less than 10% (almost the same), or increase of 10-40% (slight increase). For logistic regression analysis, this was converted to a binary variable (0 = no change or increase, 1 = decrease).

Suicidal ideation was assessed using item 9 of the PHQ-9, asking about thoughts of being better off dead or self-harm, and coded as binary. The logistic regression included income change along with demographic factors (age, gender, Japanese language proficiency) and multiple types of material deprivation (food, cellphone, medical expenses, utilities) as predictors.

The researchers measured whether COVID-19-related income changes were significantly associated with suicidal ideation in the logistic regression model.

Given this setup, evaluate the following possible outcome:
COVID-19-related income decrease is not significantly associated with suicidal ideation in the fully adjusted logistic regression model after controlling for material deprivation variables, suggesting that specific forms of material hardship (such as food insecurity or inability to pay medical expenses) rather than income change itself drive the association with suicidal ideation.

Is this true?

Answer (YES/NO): YES